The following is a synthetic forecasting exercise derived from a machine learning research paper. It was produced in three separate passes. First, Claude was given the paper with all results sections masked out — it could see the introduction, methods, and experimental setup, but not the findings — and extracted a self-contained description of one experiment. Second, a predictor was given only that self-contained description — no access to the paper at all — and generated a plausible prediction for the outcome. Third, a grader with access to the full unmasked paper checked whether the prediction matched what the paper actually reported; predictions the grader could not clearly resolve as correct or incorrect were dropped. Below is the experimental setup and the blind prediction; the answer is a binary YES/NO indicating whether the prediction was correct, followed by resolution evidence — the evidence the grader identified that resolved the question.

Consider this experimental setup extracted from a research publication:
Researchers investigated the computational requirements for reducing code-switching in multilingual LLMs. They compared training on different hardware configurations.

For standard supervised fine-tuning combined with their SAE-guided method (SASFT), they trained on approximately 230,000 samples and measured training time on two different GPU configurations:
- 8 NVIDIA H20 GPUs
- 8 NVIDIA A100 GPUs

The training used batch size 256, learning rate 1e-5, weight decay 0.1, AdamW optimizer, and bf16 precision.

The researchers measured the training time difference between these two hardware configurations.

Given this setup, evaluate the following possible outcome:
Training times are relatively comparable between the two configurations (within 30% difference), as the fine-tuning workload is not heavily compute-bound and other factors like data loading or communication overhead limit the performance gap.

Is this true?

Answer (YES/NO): NO